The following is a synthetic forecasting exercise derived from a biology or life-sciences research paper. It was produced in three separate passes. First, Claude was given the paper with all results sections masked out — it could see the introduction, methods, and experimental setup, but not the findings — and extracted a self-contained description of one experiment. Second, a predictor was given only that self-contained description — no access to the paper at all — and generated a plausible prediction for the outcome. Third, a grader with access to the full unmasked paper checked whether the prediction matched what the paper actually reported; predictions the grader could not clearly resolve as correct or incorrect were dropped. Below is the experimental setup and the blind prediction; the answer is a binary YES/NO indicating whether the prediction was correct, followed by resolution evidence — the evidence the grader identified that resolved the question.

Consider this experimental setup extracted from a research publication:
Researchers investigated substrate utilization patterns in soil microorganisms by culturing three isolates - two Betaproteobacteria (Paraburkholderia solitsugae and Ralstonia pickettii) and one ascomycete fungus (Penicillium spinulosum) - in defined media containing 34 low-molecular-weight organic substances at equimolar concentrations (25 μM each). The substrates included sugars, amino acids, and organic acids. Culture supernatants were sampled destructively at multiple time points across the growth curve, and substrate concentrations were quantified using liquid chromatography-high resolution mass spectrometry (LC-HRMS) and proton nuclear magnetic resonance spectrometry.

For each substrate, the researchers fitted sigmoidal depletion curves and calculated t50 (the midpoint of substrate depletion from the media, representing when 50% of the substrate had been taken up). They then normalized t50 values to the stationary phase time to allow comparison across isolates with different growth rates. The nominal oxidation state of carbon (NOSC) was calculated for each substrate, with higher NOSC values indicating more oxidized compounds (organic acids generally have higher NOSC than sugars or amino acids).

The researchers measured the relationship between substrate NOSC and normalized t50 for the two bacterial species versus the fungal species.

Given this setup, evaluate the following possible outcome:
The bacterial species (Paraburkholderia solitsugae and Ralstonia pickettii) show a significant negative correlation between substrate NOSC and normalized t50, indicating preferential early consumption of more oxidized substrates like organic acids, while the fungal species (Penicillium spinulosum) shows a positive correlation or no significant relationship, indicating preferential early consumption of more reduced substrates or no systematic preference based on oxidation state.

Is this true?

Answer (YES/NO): YES